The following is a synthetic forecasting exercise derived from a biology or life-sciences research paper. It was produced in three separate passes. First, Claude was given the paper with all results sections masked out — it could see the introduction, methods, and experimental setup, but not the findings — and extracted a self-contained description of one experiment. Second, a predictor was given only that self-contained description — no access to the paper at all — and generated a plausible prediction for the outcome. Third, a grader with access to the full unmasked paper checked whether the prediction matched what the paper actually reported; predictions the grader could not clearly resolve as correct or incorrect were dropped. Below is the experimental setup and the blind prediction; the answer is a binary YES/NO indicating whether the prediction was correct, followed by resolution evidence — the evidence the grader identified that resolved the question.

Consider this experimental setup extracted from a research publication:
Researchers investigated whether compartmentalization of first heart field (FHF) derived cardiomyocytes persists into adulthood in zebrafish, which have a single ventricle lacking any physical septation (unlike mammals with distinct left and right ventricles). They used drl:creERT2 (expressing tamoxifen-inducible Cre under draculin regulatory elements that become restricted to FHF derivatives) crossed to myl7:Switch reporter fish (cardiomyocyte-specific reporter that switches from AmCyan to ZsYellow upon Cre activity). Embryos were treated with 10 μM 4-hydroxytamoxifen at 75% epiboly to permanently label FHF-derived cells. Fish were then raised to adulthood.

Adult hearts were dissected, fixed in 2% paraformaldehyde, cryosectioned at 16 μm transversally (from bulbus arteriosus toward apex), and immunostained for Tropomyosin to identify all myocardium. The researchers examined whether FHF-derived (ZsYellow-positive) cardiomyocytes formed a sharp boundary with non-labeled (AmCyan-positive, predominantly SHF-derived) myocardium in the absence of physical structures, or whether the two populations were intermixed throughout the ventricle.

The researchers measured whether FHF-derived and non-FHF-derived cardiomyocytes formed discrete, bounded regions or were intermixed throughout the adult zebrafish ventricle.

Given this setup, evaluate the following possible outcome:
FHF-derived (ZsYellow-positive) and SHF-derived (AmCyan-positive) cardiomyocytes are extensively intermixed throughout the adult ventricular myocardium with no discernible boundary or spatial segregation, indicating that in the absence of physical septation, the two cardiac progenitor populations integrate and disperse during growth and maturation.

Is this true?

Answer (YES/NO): NO